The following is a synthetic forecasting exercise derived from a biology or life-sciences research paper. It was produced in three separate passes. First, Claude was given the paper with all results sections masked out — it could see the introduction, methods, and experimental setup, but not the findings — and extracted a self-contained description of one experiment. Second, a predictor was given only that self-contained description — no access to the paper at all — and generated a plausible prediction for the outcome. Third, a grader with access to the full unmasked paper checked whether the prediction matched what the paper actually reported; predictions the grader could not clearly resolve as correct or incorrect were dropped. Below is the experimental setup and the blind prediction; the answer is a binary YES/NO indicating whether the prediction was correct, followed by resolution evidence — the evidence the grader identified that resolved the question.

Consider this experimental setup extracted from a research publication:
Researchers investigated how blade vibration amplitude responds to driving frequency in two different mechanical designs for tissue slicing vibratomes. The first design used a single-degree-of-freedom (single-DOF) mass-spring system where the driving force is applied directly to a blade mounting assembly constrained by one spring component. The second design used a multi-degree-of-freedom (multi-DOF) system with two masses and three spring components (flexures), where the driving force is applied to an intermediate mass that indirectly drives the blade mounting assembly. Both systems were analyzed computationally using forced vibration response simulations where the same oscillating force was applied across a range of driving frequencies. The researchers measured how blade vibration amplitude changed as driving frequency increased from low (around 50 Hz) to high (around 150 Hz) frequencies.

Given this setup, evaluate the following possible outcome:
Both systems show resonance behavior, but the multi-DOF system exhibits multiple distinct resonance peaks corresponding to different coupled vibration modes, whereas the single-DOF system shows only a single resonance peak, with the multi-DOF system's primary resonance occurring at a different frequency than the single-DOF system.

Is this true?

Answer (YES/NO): YES